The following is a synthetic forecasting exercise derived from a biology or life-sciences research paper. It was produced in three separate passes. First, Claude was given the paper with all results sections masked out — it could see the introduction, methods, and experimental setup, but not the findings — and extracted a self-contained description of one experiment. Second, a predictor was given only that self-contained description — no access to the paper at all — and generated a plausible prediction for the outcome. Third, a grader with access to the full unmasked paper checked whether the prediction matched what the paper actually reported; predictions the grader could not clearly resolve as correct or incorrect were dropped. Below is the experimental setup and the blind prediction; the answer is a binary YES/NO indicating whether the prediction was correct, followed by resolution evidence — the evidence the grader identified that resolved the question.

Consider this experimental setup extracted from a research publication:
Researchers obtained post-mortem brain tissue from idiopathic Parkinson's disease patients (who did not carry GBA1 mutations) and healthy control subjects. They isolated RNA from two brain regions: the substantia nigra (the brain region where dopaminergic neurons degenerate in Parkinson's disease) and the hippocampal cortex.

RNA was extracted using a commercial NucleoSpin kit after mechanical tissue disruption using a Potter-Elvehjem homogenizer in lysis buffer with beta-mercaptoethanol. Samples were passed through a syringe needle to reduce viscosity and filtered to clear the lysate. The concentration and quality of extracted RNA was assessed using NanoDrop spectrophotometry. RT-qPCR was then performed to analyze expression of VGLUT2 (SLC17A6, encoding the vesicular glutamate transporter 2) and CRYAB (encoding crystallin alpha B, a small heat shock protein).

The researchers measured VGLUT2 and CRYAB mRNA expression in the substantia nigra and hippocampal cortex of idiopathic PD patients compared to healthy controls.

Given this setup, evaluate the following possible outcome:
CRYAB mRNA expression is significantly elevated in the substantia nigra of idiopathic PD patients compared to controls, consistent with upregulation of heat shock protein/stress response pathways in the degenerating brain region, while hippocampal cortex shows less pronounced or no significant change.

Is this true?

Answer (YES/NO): YES